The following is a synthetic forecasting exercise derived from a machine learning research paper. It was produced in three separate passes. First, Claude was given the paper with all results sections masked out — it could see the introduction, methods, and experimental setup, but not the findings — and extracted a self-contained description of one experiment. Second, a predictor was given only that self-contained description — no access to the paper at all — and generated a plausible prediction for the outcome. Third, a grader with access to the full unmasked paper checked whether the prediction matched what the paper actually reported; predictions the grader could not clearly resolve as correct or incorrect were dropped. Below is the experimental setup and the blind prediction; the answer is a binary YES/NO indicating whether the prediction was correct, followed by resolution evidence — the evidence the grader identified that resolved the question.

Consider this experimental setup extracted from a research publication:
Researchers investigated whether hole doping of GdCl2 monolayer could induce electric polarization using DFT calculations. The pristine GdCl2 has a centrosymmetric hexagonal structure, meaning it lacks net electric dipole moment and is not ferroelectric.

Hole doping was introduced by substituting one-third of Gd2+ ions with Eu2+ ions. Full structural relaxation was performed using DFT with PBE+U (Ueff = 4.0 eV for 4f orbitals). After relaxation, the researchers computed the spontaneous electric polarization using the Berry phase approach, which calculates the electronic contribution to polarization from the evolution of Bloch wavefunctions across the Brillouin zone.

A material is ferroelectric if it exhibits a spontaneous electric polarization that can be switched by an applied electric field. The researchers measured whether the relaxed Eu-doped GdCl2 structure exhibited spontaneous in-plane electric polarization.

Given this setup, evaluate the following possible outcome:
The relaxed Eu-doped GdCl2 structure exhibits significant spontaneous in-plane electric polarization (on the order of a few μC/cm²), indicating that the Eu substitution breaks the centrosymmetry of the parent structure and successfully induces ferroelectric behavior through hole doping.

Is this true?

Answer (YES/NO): NO